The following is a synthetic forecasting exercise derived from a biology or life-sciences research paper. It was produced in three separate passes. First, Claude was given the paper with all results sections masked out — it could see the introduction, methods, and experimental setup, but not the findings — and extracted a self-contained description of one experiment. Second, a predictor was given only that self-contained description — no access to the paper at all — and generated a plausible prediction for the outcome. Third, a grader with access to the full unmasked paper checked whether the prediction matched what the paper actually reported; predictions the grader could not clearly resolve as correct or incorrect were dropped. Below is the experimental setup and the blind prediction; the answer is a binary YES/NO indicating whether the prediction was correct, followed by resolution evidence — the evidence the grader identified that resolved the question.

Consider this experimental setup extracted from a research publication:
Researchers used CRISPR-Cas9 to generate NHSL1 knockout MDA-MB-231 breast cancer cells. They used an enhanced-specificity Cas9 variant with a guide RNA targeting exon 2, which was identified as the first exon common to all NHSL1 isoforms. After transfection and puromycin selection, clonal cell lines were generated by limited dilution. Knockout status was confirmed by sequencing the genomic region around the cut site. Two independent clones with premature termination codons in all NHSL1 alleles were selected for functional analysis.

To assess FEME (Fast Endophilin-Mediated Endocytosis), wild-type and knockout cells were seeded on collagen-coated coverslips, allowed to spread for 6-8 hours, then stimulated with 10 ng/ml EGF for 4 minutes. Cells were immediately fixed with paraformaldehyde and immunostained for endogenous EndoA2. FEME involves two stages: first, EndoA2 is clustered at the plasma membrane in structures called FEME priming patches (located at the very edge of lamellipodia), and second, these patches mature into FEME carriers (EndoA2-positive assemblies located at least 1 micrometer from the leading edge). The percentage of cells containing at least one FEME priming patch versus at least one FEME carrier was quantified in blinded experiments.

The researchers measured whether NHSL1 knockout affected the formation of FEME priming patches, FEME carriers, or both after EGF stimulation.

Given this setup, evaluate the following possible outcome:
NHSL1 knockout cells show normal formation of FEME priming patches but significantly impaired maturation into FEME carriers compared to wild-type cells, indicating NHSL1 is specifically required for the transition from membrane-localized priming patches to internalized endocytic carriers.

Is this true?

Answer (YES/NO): YES